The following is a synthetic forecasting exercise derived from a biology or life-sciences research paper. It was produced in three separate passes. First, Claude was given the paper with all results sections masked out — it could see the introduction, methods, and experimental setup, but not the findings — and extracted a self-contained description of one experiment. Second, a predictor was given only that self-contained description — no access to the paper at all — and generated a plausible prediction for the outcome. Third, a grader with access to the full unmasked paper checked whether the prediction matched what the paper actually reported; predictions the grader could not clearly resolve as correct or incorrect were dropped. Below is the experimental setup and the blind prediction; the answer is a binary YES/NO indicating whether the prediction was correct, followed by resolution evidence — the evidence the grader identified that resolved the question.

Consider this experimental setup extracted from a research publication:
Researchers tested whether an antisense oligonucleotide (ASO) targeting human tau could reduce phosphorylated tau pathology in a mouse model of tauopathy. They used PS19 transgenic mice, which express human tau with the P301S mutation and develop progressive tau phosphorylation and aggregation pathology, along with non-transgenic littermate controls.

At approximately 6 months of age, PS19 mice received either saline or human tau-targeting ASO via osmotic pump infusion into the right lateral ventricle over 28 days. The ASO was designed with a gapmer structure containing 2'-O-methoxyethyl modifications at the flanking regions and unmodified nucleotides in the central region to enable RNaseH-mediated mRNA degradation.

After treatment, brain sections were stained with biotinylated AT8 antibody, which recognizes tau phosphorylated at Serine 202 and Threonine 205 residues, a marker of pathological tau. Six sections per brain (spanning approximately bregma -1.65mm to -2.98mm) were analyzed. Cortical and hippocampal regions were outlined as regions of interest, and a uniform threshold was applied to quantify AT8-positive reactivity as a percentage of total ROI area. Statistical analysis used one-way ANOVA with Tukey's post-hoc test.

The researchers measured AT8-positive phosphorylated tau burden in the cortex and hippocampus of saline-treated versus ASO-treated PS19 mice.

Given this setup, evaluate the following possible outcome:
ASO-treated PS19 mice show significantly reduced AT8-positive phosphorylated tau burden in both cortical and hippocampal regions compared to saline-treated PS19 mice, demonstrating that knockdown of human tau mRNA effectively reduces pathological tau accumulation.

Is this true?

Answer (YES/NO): NO